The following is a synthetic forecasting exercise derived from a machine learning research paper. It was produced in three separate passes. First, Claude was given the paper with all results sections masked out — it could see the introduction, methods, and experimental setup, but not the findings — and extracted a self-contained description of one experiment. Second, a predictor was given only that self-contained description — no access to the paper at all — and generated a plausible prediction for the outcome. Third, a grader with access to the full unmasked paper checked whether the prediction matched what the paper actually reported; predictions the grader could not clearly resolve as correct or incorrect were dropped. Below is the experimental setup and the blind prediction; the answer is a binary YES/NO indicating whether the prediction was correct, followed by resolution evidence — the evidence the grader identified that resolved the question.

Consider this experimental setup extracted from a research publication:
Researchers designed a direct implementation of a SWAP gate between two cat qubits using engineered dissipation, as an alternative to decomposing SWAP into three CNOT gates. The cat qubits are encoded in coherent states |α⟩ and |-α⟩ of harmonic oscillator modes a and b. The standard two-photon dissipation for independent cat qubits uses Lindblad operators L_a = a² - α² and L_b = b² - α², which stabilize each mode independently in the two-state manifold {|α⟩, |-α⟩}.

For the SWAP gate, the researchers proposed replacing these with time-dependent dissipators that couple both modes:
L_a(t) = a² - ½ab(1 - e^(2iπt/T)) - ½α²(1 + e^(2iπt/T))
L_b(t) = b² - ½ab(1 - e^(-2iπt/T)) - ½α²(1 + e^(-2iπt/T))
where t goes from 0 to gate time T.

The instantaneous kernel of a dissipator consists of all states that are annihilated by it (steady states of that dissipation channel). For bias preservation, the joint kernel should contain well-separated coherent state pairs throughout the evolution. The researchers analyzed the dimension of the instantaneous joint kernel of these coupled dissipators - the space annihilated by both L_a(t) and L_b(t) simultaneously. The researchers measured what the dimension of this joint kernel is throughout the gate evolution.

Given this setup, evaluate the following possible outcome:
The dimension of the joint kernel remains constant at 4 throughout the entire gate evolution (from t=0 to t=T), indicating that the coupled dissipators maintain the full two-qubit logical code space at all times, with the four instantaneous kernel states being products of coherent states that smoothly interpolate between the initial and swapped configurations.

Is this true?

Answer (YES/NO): YES